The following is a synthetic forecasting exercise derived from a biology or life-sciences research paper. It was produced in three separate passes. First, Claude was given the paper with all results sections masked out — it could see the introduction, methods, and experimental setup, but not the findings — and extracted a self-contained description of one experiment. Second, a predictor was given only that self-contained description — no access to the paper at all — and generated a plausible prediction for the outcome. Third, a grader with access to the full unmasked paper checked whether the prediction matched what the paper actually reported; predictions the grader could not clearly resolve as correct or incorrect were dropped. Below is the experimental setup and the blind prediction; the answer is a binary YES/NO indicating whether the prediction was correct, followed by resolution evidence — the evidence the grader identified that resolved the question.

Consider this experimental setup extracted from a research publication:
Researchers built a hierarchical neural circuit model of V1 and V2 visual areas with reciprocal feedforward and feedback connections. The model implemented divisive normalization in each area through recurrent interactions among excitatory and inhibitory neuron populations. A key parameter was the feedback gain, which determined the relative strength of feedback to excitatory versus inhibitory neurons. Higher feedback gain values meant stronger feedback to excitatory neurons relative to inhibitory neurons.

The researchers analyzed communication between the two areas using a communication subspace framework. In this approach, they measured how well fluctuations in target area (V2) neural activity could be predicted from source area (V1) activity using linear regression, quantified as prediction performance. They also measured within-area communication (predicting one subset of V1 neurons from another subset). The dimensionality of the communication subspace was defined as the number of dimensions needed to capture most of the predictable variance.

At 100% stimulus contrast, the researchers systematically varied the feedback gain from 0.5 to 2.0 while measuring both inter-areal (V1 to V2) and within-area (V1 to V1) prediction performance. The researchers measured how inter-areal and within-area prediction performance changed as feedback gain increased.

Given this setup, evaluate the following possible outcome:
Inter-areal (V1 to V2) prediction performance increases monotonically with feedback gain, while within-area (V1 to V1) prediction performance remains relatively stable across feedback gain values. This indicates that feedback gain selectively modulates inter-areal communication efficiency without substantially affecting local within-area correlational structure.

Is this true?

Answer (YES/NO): NO